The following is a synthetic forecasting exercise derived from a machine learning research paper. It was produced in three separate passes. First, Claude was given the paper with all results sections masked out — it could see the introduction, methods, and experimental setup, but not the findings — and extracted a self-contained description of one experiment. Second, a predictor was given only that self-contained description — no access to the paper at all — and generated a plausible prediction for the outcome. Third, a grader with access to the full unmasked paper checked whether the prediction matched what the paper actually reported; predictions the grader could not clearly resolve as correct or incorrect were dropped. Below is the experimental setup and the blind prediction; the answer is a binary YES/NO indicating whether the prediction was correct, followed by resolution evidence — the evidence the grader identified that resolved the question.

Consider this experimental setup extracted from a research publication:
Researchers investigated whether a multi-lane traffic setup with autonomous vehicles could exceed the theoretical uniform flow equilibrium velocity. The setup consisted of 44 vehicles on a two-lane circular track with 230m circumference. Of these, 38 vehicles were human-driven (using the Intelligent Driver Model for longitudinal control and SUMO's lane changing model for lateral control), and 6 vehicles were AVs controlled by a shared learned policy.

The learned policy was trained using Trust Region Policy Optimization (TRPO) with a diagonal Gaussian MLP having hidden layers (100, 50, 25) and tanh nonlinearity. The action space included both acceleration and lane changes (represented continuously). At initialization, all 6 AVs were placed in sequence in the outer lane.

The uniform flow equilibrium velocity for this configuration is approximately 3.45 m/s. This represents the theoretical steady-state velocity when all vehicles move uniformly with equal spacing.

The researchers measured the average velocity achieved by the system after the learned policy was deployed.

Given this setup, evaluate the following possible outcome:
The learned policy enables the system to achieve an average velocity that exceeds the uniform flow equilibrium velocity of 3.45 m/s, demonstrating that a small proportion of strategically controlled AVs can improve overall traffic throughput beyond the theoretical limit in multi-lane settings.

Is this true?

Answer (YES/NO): YES